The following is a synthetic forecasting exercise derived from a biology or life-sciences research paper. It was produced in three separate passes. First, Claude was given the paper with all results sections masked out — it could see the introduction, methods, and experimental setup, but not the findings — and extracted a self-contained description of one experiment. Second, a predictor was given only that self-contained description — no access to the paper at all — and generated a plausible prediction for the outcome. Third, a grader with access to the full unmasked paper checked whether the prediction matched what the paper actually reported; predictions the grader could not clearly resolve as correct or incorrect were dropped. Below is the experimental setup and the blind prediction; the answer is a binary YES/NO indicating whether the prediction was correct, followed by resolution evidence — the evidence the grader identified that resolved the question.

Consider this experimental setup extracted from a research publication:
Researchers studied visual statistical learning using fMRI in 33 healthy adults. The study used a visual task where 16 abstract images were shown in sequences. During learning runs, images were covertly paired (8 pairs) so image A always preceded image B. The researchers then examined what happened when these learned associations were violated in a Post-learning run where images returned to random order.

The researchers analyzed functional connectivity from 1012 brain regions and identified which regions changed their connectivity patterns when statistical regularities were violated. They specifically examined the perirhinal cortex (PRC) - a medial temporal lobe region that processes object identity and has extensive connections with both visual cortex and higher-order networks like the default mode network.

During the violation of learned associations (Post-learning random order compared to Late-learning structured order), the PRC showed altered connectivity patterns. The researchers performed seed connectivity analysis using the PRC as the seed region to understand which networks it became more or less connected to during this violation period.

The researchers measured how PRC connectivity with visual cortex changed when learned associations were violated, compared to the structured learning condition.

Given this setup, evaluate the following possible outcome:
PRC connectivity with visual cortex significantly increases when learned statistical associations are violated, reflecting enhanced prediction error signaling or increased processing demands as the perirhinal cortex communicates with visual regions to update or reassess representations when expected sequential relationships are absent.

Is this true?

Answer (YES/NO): NO